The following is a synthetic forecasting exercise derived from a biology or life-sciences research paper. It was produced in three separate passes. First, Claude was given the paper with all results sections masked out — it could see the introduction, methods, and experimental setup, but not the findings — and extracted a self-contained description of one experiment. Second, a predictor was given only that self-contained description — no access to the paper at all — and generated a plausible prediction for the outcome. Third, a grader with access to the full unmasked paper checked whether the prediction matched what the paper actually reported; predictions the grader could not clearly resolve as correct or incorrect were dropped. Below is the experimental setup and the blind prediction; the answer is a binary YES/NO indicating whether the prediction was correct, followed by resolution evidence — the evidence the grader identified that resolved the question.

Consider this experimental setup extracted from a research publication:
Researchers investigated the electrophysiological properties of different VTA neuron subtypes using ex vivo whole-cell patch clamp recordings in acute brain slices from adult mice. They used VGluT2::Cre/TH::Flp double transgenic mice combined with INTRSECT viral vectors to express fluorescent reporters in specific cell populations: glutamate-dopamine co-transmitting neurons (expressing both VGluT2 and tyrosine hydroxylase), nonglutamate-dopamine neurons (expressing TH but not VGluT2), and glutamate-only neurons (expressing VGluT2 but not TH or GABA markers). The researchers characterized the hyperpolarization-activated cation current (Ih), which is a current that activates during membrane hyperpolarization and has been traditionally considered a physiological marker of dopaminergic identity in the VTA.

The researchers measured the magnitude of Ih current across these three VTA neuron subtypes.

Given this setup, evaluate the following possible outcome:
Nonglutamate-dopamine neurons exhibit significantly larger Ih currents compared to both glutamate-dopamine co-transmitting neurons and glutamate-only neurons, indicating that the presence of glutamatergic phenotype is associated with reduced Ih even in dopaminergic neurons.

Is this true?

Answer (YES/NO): NO